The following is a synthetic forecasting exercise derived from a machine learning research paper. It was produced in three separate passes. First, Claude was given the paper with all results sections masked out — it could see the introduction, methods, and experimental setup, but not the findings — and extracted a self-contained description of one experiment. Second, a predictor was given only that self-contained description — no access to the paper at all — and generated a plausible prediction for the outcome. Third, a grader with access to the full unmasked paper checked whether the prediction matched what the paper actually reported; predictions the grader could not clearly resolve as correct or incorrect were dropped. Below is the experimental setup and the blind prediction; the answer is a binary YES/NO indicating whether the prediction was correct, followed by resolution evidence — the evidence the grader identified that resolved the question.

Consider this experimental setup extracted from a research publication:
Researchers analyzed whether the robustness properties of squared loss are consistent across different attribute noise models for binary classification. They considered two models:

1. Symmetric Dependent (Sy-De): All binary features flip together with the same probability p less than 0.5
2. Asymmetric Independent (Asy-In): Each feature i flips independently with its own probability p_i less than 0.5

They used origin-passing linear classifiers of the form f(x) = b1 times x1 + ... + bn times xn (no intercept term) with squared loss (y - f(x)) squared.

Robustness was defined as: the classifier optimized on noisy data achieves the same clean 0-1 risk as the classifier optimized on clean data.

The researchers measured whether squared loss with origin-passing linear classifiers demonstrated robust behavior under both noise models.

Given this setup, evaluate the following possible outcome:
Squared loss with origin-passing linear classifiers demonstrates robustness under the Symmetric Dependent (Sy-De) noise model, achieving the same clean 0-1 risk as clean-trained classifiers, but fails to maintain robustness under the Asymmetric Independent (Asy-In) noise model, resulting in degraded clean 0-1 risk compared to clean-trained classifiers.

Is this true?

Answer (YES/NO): NO